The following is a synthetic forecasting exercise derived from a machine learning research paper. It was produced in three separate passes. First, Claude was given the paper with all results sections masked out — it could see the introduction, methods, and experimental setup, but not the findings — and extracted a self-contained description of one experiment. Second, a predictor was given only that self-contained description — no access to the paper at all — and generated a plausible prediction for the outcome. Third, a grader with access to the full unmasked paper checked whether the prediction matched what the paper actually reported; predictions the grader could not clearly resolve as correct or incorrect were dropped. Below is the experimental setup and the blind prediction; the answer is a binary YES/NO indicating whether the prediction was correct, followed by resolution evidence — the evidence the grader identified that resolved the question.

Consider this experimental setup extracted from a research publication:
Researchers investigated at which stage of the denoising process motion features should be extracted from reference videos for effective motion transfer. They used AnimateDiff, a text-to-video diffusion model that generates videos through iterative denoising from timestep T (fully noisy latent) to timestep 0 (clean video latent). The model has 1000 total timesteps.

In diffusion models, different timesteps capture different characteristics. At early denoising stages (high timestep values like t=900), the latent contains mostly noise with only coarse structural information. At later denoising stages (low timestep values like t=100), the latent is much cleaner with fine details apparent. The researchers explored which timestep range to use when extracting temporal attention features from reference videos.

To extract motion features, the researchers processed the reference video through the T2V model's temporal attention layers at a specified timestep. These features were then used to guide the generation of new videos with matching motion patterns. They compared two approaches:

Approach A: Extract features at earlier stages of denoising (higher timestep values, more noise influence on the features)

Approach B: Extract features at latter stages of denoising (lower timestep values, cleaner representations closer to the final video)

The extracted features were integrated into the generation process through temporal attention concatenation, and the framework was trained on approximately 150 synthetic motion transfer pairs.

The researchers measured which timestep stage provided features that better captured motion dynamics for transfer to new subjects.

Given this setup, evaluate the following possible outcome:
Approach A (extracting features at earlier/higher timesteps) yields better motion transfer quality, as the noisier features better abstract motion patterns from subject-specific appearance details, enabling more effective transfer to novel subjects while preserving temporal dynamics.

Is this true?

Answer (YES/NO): NO